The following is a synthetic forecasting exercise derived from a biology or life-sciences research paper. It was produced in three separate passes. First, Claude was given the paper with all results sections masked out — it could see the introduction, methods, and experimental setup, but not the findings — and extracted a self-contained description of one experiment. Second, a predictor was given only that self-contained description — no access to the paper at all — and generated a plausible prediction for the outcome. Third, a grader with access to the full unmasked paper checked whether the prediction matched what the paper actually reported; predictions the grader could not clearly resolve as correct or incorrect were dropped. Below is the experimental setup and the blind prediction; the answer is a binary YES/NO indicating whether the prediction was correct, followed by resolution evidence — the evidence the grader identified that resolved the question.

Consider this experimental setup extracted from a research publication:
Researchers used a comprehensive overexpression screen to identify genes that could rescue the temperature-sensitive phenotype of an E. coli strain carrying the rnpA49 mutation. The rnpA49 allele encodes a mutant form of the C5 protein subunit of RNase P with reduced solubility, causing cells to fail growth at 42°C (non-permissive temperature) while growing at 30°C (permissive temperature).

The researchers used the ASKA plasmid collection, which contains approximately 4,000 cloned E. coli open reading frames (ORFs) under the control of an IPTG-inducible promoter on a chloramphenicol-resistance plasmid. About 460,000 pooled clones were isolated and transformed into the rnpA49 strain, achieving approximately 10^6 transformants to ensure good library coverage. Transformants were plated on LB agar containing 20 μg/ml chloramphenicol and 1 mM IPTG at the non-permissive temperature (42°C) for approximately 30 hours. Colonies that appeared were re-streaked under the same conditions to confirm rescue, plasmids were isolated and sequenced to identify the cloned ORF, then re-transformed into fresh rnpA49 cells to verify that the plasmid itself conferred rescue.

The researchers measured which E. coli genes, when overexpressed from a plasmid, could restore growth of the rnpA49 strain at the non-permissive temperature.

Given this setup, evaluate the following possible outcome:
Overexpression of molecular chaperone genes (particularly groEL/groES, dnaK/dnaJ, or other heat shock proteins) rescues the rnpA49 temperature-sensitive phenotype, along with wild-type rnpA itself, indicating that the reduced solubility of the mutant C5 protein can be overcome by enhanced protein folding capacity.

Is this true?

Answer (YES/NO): NO